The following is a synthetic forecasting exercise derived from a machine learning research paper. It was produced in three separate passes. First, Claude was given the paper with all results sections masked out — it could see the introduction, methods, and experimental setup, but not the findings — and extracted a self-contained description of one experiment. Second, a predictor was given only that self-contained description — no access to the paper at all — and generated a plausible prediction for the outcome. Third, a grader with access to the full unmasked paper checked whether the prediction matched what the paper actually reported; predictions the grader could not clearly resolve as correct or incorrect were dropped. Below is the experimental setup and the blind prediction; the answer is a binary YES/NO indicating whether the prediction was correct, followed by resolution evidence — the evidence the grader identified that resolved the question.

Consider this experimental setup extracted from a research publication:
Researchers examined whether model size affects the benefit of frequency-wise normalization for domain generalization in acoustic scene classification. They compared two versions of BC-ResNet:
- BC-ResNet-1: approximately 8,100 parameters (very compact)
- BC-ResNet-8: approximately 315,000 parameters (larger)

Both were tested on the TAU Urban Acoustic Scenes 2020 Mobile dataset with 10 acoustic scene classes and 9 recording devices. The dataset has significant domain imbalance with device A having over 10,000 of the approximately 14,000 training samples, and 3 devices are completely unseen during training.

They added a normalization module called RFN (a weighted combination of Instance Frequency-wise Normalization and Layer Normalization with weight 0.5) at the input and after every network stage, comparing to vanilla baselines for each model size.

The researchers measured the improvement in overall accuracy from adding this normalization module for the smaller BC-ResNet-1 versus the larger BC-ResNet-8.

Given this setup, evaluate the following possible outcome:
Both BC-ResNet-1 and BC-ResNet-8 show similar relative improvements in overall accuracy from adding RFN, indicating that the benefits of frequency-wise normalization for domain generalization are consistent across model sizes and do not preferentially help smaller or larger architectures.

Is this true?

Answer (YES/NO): NO